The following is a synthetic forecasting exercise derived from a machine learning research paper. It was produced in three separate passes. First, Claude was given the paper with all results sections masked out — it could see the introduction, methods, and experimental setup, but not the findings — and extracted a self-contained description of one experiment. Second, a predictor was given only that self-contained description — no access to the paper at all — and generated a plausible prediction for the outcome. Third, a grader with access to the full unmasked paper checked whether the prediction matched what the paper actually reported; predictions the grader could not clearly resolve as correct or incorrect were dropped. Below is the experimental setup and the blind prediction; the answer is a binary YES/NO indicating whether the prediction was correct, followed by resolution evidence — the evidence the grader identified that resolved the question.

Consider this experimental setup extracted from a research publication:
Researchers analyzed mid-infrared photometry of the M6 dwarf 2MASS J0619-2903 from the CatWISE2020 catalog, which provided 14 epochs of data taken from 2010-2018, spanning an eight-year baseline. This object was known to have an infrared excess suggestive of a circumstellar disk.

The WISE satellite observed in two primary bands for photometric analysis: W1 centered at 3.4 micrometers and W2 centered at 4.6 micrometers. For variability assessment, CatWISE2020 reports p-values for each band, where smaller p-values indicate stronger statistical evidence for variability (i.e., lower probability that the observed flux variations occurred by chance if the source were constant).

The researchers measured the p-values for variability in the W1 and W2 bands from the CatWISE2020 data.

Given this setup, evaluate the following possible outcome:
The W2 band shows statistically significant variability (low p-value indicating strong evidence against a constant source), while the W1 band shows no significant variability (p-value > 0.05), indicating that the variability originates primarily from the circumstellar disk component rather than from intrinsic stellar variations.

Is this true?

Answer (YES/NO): NO